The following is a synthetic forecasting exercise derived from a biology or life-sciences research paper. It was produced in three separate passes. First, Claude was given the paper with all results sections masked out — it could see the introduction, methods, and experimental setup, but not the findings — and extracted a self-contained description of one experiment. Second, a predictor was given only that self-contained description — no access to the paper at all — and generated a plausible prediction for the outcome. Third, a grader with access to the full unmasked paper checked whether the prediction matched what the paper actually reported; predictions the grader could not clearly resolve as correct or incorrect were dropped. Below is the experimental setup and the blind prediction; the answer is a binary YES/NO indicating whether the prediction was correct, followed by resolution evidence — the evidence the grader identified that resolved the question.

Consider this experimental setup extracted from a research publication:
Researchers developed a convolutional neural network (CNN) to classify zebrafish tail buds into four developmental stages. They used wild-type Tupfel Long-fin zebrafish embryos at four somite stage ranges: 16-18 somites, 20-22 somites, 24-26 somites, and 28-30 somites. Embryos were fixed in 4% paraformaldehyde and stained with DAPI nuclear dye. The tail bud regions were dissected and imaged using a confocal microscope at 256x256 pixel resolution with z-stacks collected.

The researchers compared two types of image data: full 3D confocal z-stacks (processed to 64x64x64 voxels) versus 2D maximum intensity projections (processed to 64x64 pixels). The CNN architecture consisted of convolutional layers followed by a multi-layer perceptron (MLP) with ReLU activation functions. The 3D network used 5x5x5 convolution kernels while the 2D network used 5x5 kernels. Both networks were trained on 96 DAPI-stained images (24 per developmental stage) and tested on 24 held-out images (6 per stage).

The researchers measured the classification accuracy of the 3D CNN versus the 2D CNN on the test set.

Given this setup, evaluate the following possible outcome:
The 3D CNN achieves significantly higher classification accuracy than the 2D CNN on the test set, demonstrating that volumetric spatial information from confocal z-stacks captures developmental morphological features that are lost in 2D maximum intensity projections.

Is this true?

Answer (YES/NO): NO